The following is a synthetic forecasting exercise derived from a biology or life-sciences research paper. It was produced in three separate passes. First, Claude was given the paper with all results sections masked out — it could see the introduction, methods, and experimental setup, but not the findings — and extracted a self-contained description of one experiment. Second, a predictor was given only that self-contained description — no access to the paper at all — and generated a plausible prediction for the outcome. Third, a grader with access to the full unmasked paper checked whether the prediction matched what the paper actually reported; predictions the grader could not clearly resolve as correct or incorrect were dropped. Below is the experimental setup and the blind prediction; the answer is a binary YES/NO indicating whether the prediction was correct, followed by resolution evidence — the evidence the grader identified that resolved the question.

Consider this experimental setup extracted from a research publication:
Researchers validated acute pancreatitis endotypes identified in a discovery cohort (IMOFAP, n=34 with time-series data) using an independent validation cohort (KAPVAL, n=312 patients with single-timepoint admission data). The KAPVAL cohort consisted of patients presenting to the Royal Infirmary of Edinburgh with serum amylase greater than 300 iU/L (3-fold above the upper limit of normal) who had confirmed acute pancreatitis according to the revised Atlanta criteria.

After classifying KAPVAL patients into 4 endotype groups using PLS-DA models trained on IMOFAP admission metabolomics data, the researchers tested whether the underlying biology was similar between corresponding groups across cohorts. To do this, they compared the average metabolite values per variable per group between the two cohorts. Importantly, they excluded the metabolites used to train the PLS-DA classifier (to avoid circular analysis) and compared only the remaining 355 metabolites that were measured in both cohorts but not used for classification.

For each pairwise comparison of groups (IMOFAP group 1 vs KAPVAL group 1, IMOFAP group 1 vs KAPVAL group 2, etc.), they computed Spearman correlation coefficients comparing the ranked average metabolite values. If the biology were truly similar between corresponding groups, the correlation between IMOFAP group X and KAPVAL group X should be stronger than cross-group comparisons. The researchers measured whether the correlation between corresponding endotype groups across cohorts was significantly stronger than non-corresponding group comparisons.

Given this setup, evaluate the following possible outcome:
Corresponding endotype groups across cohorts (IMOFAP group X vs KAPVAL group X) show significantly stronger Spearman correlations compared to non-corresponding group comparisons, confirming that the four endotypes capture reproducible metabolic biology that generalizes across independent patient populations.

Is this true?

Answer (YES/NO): YES